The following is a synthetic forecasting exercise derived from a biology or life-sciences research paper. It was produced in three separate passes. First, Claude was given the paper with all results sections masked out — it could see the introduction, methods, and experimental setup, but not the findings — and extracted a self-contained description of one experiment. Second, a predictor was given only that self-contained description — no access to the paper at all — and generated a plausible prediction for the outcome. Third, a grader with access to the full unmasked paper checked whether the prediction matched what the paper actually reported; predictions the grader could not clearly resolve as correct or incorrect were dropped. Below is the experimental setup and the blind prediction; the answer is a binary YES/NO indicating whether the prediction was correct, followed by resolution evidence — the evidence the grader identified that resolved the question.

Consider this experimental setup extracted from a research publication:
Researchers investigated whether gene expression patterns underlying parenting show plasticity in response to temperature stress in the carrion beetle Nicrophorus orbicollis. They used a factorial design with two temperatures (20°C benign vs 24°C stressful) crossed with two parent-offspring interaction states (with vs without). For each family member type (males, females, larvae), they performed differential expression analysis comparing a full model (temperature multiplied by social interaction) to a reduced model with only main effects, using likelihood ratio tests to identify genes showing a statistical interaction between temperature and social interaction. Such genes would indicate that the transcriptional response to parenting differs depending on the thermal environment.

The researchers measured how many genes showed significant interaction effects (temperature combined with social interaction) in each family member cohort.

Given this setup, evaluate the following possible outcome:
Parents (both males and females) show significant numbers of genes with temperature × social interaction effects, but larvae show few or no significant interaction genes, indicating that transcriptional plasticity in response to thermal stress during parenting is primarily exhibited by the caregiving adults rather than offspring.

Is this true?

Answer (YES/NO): NO